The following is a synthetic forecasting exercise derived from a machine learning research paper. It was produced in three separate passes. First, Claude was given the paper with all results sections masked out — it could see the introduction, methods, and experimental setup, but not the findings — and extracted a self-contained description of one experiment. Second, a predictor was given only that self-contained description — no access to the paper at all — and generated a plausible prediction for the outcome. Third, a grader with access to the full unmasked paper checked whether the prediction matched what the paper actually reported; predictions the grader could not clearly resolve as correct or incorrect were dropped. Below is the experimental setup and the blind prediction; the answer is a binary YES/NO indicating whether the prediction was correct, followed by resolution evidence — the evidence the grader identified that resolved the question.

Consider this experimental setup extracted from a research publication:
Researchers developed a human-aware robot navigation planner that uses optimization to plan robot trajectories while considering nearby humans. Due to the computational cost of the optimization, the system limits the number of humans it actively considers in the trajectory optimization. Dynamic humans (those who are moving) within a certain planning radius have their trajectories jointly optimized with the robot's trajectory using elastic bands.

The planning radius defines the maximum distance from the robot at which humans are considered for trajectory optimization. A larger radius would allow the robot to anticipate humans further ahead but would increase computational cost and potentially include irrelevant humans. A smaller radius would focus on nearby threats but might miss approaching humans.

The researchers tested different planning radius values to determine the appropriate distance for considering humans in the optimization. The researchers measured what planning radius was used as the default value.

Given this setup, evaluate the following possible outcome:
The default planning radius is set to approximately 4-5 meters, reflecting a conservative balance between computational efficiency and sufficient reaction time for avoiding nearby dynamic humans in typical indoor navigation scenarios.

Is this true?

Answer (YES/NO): NO